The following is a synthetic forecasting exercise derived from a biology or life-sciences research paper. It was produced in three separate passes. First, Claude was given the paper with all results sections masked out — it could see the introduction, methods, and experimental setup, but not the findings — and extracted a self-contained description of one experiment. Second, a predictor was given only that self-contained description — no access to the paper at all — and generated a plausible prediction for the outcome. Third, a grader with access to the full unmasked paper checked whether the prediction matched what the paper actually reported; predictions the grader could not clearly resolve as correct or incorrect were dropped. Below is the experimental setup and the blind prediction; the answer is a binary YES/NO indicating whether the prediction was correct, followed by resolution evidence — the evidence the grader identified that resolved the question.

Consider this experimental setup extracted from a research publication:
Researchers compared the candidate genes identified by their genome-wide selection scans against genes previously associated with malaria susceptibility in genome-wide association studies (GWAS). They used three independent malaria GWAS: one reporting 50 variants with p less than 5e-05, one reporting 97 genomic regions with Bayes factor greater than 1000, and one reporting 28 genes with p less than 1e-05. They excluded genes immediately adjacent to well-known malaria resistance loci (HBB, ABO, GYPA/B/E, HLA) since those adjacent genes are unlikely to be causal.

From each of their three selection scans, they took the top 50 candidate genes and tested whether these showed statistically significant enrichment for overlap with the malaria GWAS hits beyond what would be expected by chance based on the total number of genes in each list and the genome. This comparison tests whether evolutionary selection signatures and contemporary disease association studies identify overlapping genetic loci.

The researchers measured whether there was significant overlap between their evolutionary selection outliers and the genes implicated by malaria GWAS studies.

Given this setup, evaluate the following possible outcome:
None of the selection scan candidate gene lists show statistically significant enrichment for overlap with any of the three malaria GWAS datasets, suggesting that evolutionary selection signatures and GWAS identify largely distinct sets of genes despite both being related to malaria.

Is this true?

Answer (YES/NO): NO